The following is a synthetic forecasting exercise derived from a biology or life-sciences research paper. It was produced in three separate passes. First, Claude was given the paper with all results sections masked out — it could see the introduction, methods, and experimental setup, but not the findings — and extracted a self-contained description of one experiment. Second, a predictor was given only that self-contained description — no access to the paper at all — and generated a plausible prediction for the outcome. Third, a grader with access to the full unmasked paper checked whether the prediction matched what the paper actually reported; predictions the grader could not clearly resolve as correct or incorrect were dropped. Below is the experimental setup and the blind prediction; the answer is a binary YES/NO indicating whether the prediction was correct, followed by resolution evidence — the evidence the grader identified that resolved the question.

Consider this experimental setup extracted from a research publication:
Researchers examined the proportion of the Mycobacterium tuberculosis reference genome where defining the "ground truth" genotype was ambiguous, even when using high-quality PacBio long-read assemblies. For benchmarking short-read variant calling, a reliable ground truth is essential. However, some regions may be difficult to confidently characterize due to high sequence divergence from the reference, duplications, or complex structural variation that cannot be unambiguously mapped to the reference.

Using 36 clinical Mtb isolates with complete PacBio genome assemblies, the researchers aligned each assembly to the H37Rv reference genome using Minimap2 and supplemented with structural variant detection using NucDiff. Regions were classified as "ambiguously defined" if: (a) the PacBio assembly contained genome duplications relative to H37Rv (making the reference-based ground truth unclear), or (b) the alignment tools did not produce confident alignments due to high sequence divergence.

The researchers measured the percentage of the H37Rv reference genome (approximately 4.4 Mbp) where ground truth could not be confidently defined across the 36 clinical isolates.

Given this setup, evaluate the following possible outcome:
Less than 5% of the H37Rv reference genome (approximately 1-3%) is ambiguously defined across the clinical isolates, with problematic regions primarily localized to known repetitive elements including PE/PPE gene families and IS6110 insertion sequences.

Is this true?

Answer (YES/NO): NO